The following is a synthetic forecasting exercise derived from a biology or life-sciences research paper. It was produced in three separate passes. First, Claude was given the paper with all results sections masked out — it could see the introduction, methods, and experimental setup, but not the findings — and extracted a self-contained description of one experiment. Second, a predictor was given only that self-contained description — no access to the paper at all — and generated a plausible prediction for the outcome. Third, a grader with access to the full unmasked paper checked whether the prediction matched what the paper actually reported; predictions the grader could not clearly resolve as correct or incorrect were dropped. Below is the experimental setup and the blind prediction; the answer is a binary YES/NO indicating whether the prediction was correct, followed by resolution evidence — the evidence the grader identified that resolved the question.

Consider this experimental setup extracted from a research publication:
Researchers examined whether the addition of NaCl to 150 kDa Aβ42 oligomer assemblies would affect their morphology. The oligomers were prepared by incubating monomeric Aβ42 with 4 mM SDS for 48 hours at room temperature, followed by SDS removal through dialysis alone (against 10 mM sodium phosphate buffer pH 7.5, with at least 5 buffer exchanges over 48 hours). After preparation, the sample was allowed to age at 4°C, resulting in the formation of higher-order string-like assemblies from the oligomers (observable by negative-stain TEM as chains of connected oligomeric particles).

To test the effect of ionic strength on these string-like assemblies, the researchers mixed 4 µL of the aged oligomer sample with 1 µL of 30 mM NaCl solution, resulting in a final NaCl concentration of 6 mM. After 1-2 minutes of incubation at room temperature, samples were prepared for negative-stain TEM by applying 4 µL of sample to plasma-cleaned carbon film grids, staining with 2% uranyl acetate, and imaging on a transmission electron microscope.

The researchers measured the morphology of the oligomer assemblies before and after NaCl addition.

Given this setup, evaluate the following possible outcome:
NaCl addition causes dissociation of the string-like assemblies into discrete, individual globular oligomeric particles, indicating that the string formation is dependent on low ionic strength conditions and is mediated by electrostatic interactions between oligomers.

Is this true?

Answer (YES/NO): NO